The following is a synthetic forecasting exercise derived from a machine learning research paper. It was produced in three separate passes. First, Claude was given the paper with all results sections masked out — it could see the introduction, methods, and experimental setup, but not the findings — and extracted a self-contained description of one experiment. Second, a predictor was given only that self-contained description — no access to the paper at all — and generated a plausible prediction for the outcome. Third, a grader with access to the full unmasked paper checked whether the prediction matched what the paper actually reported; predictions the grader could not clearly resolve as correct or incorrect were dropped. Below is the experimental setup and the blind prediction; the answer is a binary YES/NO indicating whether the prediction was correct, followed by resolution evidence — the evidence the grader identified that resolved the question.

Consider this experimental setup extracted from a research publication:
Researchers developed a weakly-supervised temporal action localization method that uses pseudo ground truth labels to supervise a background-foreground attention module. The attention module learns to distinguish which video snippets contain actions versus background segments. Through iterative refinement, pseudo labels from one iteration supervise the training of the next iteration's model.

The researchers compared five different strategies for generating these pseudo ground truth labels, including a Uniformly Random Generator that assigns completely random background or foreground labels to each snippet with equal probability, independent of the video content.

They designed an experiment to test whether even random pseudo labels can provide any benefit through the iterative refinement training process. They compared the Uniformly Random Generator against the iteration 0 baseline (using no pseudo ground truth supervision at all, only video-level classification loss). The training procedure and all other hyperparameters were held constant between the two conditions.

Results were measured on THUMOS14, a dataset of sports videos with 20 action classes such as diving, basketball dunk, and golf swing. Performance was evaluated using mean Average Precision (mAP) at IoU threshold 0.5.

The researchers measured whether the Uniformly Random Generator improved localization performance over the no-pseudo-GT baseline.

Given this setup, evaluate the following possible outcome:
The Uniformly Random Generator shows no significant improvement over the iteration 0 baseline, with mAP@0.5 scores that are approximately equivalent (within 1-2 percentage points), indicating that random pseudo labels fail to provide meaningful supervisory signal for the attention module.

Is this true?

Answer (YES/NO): NO